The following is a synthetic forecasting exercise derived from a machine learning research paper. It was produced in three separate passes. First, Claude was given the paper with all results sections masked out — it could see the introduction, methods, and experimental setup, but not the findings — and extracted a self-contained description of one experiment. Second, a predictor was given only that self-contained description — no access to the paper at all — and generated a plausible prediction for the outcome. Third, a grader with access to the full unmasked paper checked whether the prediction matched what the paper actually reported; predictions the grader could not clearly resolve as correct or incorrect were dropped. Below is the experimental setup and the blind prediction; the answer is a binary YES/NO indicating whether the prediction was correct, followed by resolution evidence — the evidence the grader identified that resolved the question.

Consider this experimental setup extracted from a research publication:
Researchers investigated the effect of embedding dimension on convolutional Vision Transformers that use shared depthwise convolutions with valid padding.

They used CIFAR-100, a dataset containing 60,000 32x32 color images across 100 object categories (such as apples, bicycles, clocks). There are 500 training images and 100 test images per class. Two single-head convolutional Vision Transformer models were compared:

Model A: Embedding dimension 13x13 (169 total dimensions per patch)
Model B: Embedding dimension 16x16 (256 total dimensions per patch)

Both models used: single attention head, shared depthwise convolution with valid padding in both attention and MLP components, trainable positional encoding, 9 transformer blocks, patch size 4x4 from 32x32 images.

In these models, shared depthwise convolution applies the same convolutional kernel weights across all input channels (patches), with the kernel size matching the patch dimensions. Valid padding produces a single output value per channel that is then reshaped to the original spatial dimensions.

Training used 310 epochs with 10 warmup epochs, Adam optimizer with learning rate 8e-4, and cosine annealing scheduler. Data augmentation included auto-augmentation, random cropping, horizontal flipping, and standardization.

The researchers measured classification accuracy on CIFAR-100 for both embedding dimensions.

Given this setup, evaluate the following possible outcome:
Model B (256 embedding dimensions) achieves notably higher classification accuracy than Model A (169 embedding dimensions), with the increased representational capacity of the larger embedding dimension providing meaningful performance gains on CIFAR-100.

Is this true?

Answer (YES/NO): NO